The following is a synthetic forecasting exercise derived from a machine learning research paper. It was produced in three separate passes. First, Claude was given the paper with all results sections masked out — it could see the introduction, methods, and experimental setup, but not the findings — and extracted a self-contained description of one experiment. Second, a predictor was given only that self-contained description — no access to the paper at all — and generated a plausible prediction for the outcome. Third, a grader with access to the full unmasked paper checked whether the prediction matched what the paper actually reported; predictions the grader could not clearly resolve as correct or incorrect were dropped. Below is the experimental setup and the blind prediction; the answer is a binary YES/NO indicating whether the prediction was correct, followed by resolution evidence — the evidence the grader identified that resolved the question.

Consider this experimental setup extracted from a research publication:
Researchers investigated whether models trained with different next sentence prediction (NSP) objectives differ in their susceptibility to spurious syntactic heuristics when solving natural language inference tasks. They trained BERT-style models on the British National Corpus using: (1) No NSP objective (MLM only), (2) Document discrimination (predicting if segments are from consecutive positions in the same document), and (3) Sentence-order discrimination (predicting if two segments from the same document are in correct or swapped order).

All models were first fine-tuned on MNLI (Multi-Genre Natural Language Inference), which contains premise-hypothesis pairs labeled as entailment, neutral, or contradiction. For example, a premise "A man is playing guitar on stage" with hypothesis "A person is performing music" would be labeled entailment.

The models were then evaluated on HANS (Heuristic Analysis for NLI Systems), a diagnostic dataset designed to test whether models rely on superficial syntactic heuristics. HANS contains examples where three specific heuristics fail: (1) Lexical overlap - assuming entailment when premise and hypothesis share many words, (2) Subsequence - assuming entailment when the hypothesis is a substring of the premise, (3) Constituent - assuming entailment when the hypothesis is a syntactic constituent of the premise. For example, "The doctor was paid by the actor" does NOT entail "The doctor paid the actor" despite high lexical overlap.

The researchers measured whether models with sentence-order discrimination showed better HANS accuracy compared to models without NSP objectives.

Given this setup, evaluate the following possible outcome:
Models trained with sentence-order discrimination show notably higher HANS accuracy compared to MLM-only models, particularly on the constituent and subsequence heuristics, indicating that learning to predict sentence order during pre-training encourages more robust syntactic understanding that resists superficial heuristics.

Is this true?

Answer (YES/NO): NO